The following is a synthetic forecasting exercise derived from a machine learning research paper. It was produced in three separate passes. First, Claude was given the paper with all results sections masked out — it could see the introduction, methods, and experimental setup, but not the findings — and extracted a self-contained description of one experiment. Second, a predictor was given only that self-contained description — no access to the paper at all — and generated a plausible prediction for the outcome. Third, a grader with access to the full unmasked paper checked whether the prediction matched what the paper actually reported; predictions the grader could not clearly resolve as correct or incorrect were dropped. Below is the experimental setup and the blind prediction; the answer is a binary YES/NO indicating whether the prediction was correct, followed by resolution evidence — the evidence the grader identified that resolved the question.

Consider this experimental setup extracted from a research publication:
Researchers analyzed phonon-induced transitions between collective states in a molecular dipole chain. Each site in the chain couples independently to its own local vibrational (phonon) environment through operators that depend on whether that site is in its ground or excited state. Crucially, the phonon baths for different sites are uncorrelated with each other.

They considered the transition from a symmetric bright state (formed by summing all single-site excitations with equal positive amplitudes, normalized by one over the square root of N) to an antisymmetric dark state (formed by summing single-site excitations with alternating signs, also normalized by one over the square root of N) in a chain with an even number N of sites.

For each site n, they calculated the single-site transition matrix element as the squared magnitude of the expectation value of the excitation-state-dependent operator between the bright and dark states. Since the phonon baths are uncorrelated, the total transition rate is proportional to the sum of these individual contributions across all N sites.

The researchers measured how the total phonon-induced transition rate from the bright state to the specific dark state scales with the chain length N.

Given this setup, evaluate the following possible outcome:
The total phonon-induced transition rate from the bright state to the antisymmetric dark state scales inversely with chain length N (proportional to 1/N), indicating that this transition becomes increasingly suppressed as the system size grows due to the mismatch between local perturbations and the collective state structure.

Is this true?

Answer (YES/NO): YES